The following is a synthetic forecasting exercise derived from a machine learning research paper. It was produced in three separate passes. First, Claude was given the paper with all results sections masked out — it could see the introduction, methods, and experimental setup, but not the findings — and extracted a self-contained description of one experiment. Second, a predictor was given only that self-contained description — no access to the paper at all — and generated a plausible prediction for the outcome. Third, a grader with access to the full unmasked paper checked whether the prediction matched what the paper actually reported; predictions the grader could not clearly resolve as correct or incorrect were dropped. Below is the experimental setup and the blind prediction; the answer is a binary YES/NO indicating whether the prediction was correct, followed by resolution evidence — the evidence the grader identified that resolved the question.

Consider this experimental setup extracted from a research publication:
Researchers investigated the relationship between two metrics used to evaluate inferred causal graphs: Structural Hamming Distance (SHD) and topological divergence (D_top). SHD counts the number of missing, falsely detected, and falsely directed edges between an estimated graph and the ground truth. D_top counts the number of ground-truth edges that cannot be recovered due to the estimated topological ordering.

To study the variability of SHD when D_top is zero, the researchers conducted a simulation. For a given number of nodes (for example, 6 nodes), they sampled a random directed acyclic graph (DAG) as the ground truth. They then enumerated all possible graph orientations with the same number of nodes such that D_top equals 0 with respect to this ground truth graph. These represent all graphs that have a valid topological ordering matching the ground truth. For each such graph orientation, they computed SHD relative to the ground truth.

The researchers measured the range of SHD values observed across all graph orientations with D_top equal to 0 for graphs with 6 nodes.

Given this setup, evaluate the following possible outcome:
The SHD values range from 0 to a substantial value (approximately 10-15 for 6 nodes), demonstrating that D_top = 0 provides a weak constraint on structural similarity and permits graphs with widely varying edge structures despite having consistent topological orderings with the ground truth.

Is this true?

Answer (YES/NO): YES